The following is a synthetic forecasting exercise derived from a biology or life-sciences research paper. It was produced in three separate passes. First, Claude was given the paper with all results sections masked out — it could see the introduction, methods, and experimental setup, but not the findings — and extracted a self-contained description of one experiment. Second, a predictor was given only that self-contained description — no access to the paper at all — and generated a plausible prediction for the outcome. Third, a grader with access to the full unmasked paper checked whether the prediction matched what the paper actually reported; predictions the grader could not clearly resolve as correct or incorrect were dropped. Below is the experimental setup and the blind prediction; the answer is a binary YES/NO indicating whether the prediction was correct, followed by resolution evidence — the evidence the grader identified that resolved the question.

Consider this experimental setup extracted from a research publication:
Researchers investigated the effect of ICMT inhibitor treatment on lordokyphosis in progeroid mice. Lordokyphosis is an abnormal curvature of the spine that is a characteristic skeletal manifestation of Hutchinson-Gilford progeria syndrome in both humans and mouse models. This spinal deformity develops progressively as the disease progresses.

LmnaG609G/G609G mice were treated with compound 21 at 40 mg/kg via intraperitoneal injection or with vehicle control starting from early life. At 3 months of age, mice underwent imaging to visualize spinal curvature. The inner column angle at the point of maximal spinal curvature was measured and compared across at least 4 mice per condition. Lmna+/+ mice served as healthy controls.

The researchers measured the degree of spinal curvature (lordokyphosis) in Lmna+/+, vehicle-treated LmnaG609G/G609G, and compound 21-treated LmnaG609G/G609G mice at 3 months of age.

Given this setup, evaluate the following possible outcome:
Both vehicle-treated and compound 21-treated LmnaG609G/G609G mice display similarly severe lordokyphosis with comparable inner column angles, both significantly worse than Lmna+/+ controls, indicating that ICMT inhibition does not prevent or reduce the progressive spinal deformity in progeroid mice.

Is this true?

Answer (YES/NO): NO